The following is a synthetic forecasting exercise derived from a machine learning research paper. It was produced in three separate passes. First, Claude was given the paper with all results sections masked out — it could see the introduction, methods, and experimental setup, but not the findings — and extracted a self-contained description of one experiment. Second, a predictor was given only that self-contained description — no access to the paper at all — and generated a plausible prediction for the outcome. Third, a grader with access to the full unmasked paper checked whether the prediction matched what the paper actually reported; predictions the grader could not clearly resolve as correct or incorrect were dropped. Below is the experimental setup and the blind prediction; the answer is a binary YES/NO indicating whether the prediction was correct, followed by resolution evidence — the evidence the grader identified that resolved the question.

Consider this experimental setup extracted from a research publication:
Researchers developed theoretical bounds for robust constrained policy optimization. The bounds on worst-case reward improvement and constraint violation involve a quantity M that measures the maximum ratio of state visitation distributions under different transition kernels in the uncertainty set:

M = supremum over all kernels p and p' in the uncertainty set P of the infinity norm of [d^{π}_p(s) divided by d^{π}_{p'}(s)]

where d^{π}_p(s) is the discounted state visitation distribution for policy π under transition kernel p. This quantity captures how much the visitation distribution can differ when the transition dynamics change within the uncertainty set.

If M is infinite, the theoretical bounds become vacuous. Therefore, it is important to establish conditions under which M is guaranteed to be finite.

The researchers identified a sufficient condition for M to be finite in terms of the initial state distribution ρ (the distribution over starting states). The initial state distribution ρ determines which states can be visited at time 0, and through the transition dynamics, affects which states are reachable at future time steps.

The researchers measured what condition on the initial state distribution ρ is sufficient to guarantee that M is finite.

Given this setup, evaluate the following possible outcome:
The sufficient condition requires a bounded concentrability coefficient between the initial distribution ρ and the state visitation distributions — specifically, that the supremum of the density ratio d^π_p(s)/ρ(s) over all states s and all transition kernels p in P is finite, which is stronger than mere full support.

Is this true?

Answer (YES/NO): NO